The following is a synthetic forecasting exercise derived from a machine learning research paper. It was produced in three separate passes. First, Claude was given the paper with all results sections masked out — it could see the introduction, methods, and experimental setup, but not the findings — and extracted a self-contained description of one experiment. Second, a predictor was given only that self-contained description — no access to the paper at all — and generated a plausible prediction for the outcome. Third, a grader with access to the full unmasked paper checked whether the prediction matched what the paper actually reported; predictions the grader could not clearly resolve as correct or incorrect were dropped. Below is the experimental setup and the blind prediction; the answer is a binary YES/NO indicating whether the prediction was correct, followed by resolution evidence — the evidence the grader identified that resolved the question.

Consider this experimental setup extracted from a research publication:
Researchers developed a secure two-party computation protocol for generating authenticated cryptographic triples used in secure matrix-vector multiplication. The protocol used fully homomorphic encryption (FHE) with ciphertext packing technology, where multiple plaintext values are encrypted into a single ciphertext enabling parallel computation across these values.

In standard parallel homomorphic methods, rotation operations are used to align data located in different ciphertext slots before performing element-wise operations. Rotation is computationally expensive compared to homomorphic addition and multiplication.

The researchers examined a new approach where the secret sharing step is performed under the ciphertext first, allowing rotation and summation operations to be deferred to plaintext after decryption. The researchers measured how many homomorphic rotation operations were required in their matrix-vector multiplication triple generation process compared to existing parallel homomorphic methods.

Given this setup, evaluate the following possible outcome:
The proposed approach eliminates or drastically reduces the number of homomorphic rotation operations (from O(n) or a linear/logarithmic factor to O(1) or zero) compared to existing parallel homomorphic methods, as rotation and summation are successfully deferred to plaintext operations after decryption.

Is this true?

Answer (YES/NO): YES